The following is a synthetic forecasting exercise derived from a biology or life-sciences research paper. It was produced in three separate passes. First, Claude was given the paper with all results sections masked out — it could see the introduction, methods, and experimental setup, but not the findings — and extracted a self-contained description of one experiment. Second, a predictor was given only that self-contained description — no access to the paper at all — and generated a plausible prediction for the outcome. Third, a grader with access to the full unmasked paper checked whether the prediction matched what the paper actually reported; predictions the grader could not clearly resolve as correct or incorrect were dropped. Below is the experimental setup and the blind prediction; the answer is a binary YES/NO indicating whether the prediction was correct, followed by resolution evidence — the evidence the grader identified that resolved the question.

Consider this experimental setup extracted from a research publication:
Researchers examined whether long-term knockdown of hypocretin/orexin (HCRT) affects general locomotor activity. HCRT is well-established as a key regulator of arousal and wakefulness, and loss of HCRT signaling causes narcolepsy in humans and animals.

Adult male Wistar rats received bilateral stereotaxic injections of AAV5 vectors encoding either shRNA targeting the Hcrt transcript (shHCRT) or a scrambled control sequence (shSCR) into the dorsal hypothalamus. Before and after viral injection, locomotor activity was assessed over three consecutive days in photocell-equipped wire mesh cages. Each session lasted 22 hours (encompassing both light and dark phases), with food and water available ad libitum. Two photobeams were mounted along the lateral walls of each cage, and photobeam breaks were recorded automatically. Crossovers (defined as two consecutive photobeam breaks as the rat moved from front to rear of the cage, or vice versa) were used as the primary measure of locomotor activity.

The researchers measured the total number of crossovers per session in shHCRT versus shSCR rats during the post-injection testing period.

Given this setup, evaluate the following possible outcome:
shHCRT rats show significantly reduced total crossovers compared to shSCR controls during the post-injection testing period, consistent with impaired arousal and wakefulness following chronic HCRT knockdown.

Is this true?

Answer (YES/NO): NO